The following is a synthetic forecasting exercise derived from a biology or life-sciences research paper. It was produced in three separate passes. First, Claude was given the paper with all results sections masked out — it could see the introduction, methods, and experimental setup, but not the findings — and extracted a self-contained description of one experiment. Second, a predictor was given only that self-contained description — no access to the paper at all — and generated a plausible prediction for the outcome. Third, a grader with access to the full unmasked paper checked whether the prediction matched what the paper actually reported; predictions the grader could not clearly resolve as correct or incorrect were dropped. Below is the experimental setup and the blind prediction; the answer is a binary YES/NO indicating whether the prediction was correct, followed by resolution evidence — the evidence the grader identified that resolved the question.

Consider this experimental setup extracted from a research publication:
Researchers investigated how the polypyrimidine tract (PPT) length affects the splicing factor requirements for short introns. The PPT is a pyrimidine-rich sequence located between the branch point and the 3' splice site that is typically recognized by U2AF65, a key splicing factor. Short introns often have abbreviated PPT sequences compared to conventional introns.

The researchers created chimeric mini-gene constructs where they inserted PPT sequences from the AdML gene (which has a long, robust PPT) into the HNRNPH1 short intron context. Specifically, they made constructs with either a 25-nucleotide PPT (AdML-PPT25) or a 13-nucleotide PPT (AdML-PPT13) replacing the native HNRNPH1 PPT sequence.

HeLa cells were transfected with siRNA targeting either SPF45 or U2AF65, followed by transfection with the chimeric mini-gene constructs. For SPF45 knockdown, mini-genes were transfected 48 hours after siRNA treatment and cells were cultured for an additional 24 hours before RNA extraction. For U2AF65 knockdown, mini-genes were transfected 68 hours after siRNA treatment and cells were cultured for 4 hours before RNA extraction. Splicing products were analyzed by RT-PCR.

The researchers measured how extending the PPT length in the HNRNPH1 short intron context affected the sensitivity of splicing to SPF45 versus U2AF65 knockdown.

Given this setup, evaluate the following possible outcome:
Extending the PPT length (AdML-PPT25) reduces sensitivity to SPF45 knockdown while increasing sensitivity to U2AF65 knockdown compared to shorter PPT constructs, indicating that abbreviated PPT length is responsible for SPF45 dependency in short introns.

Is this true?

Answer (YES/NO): YES